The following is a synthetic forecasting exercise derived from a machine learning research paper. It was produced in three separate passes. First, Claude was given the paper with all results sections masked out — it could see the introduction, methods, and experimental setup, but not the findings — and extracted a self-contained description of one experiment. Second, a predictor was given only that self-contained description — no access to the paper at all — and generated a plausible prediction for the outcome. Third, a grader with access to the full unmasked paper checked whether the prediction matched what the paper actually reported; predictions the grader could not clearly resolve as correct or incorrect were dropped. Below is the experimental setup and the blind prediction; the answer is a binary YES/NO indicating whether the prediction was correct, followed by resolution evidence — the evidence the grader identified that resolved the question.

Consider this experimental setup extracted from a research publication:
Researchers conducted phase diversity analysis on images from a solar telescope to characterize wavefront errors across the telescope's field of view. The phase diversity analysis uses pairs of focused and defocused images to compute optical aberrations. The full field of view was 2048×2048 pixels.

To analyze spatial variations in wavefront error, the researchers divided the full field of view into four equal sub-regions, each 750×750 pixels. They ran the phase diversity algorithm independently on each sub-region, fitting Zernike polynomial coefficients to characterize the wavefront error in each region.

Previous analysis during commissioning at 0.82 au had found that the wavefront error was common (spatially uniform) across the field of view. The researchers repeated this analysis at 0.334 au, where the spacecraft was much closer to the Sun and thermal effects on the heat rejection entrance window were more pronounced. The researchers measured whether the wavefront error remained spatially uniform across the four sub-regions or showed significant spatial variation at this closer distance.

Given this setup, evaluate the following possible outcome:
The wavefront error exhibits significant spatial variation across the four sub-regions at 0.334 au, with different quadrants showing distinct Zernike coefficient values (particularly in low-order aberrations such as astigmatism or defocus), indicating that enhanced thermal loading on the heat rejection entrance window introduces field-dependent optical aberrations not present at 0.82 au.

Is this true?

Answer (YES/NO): NO